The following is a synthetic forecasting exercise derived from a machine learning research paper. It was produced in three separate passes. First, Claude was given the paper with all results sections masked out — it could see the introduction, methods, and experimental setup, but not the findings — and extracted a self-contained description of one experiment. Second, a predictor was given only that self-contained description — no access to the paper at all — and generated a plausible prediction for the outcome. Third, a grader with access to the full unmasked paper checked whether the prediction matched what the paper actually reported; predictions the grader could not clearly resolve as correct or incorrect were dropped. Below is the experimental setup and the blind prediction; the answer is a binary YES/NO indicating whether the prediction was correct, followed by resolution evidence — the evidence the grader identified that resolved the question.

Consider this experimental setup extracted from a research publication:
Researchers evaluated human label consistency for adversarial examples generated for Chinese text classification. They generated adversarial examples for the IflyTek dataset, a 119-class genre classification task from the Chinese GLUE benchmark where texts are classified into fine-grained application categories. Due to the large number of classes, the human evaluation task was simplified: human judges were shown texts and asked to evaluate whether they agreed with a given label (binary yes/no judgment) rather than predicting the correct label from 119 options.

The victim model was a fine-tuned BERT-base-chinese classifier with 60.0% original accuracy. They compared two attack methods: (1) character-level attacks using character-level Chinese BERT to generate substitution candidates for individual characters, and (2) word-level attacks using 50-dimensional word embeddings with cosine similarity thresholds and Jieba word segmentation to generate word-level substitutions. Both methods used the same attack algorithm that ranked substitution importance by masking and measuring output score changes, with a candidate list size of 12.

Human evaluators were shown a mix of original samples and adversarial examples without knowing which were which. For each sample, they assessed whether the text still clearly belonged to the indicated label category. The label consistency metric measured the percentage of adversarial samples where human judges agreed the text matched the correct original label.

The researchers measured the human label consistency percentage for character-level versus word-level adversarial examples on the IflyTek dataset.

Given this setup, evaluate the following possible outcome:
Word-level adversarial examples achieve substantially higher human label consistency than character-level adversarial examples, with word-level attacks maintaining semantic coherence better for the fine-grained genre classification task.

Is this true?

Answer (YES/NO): NO